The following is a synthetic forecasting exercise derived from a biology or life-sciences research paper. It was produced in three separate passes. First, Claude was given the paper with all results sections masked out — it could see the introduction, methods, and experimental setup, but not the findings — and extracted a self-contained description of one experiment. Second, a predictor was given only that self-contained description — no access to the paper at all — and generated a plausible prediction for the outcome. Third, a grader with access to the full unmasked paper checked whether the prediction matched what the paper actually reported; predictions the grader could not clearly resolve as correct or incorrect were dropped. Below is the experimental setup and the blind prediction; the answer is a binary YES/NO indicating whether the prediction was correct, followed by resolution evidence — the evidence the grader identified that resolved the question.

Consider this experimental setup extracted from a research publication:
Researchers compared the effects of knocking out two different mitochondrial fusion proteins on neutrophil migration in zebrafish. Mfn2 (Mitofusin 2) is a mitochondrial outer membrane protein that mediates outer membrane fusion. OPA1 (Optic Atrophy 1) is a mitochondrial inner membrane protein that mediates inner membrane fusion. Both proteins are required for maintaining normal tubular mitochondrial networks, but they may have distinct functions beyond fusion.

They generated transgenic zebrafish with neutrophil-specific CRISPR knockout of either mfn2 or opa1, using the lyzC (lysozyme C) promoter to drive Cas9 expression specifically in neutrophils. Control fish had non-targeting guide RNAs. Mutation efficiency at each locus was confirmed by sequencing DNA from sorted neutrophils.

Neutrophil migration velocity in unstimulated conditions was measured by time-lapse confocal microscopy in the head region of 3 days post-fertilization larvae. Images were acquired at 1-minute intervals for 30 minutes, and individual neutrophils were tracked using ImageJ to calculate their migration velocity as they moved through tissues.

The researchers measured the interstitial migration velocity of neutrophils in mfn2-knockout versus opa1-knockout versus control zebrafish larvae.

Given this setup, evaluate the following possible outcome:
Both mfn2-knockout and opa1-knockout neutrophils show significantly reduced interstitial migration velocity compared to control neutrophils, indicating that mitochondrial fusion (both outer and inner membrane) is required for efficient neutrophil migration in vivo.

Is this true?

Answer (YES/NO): NO